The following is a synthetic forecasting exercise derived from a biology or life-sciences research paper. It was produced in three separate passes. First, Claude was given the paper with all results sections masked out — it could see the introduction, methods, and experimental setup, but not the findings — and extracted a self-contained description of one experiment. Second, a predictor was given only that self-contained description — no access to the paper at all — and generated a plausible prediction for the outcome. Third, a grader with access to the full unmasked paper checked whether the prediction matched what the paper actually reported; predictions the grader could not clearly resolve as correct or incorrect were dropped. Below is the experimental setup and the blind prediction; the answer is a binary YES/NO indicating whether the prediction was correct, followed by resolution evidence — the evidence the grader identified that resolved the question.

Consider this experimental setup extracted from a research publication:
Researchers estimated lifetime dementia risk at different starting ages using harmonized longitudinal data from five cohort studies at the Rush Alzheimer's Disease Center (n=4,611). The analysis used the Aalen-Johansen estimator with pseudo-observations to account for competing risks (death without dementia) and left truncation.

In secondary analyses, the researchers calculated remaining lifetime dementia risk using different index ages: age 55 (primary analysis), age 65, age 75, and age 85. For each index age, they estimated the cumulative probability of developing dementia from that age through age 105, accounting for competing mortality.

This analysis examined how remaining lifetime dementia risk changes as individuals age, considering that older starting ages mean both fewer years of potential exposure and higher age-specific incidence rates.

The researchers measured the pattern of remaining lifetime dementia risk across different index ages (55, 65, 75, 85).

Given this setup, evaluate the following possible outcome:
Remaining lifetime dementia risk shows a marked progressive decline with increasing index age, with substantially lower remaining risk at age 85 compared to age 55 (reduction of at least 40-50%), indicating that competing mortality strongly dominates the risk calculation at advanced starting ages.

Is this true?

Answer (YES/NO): NO